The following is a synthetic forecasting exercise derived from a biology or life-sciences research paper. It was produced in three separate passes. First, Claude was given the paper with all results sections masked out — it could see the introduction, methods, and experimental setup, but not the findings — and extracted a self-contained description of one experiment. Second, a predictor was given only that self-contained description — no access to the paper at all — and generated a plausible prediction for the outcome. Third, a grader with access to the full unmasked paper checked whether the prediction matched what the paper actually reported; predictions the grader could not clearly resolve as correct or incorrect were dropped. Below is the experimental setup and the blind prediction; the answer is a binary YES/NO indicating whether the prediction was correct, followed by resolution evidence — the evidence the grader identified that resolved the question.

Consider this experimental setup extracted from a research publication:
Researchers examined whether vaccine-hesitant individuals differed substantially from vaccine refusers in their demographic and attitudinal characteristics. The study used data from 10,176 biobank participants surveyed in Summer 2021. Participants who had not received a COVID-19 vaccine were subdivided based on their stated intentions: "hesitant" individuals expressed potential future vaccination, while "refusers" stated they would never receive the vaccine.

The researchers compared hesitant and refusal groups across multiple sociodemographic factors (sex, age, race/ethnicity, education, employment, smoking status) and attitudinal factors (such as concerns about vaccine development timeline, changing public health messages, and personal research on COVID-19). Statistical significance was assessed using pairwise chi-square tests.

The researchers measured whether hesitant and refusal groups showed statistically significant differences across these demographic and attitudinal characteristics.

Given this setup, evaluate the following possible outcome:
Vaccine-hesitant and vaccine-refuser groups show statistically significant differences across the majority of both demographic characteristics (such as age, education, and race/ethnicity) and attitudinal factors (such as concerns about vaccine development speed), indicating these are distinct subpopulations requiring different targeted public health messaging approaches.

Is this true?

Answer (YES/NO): NO